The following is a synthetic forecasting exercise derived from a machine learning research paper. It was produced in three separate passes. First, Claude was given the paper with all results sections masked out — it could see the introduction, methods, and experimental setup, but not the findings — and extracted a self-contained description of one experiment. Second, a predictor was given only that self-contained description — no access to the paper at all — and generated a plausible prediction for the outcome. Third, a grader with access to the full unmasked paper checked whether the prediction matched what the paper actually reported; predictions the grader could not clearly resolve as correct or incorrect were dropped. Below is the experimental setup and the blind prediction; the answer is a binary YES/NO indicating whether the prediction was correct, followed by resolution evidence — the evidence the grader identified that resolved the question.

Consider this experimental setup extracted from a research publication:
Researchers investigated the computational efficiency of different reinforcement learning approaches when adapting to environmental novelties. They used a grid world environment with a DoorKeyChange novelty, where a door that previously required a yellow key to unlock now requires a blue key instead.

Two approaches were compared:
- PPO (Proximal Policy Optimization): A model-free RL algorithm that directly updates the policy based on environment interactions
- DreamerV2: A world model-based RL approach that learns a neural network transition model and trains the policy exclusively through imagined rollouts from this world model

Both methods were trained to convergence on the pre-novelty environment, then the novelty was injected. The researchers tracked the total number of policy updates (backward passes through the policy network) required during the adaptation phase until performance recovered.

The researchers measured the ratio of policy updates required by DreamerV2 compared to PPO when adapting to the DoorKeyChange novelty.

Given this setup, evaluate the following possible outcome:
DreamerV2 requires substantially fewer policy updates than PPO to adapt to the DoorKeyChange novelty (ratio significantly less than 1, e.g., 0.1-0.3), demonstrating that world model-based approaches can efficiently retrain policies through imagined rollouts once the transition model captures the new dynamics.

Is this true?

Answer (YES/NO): NO